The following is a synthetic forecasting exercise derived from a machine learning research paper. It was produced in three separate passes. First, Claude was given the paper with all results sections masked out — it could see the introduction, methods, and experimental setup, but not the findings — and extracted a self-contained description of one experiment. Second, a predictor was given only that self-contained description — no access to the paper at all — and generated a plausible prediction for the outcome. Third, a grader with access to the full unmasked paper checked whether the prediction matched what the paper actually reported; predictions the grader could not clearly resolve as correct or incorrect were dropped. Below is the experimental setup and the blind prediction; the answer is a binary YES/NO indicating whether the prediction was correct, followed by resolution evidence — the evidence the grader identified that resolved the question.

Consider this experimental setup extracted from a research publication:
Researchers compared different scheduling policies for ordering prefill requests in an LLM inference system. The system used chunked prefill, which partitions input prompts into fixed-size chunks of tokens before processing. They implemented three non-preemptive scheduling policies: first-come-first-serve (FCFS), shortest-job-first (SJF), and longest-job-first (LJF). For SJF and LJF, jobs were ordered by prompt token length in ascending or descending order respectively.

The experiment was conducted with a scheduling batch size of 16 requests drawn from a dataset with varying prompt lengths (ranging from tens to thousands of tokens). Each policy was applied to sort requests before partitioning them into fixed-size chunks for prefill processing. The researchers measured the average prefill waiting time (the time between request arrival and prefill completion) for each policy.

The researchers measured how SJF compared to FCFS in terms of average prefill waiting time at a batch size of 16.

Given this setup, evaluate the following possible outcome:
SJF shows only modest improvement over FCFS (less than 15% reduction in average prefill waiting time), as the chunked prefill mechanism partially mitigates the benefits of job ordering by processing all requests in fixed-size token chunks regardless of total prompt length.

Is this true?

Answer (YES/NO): YES